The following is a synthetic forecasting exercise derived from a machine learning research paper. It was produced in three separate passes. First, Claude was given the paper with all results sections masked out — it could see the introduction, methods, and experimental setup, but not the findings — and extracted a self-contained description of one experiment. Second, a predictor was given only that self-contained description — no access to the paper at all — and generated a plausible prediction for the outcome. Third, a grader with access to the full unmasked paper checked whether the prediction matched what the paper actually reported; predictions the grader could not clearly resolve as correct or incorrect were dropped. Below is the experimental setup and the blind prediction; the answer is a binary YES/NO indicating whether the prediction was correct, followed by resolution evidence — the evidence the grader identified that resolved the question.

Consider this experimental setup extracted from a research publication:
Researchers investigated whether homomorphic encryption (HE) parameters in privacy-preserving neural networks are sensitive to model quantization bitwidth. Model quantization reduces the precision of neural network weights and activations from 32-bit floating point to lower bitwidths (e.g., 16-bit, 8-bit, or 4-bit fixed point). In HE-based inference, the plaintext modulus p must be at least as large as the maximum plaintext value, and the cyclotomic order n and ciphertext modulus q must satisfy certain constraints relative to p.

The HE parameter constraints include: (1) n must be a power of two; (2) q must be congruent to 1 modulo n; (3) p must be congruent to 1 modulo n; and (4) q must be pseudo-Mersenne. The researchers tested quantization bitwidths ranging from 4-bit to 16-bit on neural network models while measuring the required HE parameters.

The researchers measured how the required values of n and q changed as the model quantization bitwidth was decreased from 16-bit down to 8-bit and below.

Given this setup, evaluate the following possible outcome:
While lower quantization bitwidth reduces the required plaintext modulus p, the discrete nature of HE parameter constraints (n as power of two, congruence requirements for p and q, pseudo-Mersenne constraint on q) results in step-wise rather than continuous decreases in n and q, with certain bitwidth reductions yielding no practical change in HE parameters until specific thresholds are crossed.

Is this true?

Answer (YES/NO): NO